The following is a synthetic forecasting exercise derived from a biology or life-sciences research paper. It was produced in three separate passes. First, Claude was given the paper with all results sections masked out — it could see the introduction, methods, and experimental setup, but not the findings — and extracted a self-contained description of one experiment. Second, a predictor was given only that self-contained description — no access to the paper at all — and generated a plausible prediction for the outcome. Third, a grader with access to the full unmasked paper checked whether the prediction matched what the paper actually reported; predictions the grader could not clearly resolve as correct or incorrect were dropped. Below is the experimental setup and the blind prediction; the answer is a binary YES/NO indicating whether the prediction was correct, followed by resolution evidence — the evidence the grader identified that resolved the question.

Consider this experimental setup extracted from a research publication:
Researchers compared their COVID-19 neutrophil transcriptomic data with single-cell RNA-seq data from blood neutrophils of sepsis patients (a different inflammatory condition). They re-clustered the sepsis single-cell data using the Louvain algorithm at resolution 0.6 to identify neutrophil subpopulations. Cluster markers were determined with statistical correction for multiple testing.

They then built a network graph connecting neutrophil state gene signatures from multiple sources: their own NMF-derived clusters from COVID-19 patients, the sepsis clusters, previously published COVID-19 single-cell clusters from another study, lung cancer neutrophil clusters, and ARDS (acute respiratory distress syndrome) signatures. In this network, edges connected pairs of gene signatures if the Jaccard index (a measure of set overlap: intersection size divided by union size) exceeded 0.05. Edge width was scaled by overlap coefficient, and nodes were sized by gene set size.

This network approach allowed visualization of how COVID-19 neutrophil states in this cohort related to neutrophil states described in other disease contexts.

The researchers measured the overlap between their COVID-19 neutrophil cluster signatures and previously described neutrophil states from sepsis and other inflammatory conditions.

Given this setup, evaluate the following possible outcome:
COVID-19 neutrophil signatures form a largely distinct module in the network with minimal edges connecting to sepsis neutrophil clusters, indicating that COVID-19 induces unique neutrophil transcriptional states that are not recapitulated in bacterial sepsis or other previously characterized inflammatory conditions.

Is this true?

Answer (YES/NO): NO